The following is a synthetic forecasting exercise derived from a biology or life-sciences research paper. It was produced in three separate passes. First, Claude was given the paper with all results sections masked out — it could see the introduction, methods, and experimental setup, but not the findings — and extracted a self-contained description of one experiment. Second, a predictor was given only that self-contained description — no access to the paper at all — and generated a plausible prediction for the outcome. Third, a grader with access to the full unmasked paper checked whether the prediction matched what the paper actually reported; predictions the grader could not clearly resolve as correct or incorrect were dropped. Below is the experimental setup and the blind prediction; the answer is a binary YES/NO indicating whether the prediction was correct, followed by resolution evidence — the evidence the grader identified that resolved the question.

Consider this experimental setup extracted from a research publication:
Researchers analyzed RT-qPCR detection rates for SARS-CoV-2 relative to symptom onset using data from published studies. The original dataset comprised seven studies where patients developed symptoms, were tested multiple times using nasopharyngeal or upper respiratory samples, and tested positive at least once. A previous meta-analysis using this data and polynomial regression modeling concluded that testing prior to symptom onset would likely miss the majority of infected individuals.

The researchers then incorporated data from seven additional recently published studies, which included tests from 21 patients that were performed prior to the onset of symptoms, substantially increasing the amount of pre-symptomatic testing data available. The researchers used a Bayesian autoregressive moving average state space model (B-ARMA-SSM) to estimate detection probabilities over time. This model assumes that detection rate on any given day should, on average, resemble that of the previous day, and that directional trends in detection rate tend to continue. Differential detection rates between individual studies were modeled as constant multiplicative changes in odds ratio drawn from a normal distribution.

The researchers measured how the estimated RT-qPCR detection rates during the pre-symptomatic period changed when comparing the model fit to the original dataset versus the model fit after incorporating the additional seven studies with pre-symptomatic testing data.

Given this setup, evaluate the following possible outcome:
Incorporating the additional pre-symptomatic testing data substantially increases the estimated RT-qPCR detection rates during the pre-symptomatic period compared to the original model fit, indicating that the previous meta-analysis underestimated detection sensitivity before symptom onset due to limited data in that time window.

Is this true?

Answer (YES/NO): NO